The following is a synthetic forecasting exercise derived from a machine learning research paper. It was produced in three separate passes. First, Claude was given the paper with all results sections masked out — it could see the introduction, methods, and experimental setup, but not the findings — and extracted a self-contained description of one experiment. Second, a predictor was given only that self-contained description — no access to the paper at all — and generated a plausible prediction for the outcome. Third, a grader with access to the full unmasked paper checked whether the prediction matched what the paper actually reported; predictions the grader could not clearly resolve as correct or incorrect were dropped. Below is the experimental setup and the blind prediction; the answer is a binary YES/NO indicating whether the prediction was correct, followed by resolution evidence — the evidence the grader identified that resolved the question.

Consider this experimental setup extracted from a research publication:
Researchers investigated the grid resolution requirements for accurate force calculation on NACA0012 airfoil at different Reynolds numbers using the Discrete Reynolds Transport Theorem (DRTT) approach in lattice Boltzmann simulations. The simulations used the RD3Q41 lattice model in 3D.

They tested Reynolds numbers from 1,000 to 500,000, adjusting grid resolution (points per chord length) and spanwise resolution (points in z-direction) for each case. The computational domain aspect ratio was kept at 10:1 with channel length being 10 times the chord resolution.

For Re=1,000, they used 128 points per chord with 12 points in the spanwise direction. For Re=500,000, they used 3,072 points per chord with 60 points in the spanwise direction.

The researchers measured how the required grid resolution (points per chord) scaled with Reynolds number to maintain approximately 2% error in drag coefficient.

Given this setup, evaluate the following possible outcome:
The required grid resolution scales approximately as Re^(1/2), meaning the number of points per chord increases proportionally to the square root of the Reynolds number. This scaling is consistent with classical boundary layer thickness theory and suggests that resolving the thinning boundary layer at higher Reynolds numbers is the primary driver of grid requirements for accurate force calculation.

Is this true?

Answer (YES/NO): YES